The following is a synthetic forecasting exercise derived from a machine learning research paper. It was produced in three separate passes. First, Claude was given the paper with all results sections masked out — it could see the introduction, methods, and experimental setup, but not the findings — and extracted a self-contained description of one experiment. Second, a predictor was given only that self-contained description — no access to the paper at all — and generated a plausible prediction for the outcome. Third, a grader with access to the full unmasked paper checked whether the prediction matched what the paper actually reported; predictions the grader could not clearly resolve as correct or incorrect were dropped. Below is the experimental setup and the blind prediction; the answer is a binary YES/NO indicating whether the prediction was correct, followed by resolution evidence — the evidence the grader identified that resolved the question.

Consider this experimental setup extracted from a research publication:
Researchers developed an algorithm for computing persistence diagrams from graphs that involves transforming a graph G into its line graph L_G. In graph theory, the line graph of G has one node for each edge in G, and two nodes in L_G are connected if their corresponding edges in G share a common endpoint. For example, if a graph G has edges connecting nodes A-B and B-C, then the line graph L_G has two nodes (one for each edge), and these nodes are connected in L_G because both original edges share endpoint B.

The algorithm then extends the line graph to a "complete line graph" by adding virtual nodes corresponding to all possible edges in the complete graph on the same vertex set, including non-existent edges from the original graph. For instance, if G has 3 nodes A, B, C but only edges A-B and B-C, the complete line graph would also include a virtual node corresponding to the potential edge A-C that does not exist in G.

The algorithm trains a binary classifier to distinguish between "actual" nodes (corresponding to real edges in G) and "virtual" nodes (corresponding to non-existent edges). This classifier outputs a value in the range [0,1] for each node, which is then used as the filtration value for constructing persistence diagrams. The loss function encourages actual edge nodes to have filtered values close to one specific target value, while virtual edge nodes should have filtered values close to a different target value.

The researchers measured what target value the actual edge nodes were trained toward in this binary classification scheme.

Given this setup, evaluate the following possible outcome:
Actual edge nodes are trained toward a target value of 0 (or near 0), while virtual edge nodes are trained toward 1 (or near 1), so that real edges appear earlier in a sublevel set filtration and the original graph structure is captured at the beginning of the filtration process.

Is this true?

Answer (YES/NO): YES